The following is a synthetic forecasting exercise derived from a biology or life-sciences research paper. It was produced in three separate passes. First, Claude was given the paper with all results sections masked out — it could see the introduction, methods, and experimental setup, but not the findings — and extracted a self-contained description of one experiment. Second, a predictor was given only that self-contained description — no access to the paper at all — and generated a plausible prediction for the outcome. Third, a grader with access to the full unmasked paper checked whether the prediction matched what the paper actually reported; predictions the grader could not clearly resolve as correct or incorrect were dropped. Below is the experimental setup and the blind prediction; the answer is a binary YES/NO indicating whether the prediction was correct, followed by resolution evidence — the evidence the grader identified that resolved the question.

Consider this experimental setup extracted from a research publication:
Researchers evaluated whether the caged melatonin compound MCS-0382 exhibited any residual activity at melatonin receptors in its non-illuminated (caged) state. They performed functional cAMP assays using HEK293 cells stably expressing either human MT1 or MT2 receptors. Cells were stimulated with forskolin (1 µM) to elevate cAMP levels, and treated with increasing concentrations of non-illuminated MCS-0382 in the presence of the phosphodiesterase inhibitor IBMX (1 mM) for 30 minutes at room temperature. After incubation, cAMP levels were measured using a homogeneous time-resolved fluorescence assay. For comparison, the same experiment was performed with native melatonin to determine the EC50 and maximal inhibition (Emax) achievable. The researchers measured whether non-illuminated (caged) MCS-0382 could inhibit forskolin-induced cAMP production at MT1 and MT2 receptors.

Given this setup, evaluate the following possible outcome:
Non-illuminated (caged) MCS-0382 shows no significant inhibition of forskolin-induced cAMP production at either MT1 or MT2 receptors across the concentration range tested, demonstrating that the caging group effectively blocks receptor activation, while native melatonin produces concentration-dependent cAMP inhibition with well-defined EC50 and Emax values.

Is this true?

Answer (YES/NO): NO